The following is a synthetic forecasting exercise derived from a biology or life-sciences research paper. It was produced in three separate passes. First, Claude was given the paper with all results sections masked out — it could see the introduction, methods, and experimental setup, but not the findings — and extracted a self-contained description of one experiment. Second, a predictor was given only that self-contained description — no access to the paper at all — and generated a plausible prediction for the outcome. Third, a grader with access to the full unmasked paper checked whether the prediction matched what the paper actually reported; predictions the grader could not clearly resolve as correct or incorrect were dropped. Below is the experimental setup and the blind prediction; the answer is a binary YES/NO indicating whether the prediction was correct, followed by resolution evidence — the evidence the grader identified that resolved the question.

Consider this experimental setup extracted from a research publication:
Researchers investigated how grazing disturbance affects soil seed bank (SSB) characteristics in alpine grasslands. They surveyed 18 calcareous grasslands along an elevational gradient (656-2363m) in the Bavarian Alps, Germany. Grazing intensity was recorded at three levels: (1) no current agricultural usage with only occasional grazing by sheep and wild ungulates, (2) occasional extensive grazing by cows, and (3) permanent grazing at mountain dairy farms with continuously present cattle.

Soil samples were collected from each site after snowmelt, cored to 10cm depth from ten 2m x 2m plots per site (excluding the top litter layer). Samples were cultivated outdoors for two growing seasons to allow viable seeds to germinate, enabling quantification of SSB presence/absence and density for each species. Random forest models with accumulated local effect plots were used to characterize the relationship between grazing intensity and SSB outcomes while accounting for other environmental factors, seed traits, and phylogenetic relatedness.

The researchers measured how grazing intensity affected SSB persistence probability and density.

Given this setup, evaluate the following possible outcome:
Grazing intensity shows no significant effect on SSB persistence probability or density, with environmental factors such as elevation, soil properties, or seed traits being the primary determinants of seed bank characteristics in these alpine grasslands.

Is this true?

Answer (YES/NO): NO